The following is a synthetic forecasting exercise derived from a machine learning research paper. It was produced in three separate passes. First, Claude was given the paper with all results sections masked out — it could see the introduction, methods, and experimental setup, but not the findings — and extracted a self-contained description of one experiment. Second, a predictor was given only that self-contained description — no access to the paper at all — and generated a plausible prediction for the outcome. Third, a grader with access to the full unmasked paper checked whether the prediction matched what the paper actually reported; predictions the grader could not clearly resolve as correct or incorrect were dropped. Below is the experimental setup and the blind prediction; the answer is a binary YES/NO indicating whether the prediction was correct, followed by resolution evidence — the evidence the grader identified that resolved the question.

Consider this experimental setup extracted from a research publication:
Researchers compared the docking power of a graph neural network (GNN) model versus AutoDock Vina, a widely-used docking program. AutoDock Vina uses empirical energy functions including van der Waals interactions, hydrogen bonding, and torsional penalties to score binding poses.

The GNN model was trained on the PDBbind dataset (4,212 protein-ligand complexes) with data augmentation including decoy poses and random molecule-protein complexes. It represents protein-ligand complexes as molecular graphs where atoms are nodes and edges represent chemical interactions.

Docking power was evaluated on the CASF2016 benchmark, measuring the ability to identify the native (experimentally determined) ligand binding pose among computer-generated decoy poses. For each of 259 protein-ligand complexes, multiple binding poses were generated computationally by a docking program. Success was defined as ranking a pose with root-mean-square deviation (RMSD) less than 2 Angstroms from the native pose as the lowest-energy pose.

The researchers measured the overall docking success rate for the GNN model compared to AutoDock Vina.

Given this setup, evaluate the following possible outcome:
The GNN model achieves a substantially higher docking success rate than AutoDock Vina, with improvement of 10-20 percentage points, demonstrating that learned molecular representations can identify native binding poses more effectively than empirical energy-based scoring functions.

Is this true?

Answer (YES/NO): NO